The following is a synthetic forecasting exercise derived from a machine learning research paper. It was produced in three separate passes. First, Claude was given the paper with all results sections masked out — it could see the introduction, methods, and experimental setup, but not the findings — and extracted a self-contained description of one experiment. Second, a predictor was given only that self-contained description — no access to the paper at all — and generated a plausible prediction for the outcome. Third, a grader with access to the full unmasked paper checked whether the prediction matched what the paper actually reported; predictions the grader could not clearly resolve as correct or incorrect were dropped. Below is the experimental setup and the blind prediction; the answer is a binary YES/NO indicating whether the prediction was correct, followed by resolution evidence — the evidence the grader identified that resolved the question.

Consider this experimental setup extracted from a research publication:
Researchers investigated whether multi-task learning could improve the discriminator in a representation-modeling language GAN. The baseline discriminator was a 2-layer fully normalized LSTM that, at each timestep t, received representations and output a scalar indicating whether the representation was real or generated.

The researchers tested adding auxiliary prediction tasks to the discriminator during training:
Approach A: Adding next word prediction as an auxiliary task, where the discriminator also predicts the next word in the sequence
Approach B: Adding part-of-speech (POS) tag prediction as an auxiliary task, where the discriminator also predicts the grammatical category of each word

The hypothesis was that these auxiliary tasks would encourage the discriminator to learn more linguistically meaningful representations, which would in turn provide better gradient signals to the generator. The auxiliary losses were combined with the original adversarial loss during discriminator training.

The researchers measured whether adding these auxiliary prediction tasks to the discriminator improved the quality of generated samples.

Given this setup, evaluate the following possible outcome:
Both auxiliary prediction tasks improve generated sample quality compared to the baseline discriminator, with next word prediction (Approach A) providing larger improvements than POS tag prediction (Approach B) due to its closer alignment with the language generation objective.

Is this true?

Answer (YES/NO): NO